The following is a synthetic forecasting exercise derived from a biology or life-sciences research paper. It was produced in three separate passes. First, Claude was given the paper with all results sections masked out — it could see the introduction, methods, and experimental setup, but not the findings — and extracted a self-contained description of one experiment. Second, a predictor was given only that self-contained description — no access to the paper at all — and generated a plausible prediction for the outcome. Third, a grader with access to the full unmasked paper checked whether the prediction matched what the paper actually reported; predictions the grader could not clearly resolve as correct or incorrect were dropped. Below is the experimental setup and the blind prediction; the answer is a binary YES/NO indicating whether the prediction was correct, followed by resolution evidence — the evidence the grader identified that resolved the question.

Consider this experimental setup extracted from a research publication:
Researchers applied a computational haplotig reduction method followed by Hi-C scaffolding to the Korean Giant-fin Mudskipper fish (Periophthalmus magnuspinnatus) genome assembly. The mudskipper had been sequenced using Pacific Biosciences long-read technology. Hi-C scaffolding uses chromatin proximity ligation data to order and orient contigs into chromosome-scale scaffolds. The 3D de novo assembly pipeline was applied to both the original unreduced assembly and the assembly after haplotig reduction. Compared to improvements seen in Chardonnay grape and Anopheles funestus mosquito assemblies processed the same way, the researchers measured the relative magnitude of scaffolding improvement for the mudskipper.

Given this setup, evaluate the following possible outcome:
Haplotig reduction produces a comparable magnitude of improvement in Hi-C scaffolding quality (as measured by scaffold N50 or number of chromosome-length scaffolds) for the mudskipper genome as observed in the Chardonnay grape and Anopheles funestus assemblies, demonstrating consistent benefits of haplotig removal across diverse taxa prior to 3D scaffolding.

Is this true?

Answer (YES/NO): NO